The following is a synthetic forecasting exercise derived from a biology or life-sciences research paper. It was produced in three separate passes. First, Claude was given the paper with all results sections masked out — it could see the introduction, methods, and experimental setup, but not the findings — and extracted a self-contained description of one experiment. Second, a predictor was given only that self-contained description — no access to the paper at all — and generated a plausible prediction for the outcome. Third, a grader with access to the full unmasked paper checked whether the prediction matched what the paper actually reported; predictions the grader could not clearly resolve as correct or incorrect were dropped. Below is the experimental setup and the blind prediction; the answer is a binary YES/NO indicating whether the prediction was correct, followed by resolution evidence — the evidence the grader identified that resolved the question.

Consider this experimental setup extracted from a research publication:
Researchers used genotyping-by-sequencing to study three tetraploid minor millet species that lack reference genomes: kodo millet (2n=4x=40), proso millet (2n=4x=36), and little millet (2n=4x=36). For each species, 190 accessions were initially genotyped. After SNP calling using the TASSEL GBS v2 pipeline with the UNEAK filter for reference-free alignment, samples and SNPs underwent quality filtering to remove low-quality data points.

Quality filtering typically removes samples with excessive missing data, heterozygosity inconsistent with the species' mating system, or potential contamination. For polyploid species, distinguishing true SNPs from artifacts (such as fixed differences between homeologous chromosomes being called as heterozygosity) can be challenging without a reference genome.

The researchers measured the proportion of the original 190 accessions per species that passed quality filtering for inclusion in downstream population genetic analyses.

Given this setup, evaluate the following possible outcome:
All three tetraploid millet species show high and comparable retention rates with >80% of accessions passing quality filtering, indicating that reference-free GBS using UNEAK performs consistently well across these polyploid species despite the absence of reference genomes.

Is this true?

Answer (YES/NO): YES